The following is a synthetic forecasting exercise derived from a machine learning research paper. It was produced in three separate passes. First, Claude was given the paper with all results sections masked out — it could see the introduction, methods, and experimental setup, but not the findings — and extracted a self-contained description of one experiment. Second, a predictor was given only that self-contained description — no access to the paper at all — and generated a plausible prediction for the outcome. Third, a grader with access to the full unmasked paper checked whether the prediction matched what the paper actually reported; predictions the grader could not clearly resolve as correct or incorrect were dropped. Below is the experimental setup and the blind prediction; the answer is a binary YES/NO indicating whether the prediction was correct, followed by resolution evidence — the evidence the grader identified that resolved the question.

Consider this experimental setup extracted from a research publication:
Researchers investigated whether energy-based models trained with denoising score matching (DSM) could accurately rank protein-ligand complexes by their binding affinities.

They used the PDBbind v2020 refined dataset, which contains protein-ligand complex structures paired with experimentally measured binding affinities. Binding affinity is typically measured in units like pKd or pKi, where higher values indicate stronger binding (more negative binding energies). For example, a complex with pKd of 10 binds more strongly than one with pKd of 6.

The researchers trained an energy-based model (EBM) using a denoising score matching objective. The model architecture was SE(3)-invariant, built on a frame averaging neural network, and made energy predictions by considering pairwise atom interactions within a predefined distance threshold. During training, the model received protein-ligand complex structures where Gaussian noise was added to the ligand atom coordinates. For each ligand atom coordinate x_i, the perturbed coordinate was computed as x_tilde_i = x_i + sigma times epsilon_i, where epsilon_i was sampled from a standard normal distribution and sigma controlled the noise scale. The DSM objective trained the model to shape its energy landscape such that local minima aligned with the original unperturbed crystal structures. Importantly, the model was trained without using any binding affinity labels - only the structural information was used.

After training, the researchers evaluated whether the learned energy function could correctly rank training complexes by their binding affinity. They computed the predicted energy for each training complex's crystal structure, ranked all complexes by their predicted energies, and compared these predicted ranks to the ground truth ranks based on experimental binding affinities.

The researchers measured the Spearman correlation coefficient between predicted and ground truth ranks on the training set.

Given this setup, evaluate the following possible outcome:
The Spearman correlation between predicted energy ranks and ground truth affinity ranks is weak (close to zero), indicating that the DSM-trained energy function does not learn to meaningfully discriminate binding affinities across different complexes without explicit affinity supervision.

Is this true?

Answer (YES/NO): NO